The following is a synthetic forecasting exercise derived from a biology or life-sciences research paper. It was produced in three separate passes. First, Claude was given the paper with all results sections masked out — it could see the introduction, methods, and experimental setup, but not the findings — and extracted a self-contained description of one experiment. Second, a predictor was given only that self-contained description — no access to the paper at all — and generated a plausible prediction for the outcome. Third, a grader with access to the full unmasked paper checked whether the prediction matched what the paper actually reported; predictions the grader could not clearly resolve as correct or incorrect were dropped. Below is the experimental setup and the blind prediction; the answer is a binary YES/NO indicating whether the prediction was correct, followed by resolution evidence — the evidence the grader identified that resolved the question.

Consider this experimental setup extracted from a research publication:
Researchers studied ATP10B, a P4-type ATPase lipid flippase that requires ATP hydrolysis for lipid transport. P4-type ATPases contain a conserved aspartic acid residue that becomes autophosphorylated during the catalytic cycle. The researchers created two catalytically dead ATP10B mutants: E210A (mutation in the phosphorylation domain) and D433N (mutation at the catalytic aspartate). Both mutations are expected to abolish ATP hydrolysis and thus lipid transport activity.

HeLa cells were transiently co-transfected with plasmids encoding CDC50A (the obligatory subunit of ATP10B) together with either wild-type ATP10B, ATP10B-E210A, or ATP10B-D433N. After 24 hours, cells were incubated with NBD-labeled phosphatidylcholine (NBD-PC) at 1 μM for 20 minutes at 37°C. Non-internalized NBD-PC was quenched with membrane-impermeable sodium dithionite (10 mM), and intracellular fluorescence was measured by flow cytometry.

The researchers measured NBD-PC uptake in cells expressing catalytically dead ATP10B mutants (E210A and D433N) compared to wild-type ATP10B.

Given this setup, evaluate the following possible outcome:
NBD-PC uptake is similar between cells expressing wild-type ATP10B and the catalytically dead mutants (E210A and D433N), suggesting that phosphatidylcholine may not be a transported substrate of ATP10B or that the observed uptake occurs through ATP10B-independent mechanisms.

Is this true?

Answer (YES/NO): NO